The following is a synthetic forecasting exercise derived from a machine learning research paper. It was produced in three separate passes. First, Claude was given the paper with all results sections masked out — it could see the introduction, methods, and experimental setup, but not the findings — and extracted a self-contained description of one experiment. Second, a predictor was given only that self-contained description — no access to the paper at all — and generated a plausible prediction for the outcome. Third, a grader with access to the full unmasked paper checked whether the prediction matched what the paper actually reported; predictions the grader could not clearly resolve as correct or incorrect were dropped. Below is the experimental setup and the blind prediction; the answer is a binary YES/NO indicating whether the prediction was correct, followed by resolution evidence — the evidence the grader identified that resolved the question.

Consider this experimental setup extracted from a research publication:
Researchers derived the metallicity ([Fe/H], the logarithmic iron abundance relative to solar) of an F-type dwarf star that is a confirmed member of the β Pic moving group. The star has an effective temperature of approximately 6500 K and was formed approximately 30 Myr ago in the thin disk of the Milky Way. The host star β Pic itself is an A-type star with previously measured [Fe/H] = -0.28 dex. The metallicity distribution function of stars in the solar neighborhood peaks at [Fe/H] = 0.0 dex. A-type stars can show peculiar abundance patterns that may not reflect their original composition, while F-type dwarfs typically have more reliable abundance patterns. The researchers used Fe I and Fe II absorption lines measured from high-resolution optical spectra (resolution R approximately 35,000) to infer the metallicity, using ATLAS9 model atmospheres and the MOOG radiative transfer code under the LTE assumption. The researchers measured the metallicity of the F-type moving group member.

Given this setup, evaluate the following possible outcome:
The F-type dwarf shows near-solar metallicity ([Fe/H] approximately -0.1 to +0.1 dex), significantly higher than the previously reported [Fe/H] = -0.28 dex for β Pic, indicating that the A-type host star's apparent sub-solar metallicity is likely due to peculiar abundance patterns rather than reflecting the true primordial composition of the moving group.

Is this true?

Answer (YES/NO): YES